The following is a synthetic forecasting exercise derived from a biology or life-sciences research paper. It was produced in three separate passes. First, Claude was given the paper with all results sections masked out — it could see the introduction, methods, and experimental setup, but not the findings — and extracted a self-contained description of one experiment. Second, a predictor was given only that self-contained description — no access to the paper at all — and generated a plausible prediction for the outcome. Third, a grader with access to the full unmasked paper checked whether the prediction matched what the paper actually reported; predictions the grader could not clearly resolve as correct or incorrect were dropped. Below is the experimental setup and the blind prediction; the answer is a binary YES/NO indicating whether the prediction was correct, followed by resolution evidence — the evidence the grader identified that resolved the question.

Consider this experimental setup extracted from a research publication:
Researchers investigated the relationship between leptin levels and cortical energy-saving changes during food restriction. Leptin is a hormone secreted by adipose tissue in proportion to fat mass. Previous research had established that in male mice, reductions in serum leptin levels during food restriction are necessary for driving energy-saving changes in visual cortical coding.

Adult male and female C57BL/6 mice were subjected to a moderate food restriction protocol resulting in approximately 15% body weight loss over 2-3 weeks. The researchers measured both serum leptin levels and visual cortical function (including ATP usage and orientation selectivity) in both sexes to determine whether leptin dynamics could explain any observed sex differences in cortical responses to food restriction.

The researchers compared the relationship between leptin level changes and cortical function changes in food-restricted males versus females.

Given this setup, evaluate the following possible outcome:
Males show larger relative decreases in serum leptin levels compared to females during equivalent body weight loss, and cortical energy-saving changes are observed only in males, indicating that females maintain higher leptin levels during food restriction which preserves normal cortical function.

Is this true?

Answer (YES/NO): YES